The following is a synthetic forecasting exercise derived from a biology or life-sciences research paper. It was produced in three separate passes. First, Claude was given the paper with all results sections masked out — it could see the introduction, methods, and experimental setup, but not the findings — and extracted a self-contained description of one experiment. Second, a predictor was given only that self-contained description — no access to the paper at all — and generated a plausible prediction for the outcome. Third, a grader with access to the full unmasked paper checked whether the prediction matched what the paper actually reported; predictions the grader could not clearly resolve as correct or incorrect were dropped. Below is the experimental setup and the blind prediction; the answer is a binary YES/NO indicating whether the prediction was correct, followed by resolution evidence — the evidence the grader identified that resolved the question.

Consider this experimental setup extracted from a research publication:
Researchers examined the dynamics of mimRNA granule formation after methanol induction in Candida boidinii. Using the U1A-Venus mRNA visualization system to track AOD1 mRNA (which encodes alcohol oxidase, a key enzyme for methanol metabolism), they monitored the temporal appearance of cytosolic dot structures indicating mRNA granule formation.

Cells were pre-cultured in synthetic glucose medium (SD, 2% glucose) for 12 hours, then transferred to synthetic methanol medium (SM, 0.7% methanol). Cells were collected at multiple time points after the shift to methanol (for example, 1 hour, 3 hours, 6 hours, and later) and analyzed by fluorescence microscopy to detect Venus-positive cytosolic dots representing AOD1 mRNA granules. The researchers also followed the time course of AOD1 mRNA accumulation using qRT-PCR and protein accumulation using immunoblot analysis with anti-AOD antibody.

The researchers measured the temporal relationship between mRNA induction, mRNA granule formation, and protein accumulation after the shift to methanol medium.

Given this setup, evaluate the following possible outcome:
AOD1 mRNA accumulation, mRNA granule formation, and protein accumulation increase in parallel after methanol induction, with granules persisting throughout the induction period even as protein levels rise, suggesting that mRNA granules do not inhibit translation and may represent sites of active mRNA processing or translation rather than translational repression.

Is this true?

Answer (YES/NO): NO